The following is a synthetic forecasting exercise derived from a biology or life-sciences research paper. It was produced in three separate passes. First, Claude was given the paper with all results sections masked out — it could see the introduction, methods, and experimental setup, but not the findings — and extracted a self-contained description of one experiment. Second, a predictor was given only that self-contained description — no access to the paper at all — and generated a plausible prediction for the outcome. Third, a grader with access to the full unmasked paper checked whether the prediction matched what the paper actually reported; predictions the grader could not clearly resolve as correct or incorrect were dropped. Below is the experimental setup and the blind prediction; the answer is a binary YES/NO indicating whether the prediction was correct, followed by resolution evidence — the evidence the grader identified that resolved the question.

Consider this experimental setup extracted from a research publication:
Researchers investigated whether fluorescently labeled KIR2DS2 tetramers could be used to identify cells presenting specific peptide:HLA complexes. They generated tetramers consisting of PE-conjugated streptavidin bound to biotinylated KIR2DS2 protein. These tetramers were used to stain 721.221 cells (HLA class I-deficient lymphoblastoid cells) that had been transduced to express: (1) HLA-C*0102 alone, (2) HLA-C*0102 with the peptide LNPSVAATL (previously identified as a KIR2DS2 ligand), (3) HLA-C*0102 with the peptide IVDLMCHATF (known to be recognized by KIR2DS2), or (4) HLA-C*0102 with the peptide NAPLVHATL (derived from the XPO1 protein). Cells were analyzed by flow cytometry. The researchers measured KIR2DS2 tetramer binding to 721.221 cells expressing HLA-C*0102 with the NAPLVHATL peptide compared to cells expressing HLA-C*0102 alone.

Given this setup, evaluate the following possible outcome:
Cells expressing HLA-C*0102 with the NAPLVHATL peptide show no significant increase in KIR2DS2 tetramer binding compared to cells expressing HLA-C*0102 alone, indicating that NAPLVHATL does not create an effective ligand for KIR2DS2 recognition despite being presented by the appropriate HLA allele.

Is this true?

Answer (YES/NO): NO